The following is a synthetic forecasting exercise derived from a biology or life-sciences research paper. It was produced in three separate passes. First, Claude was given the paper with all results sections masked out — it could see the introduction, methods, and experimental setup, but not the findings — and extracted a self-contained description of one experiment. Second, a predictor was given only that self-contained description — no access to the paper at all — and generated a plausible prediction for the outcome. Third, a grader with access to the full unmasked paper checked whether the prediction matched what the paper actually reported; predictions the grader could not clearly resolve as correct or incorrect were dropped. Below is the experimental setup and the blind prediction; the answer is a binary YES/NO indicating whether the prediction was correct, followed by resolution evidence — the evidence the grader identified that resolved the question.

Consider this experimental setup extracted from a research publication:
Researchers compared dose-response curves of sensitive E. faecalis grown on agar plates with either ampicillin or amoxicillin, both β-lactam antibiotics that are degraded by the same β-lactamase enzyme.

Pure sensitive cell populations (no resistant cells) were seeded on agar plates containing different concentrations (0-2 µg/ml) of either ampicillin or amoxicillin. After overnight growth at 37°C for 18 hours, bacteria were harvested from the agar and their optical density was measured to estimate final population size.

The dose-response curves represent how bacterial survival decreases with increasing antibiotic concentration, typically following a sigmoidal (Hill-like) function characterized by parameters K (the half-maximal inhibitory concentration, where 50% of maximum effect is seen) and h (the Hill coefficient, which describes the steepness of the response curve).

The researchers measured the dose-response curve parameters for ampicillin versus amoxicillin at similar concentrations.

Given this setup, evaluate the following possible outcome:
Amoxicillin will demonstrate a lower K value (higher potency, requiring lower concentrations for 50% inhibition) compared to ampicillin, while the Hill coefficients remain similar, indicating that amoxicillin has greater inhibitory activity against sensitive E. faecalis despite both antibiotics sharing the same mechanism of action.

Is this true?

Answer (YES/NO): NO